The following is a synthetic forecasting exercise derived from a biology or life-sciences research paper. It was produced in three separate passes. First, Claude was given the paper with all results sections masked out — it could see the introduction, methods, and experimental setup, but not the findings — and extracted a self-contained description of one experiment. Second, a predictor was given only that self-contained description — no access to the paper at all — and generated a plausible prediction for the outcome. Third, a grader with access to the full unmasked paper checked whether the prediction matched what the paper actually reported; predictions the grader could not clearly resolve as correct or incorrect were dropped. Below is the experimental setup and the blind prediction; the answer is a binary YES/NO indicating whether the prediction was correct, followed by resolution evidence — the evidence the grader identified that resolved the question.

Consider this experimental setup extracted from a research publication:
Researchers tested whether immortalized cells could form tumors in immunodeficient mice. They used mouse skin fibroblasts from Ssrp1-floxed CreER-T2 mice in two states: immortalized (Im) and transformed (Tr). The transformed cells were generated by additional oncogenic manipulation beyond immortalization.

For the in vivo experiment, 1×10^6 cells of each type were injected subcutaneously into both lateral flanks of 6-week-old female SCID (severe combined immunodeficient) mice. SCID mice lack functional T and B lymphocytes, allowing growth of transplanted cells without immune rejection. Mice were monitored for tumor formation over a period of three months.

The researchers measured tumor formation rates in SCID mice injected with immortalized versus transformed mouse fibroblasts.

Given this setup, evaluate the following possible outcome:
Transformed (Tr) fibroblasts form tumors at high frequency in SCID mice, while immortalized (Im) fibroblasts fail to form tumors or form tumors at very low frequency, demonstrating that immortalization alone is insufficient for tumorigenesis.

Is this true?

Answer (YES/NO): YES